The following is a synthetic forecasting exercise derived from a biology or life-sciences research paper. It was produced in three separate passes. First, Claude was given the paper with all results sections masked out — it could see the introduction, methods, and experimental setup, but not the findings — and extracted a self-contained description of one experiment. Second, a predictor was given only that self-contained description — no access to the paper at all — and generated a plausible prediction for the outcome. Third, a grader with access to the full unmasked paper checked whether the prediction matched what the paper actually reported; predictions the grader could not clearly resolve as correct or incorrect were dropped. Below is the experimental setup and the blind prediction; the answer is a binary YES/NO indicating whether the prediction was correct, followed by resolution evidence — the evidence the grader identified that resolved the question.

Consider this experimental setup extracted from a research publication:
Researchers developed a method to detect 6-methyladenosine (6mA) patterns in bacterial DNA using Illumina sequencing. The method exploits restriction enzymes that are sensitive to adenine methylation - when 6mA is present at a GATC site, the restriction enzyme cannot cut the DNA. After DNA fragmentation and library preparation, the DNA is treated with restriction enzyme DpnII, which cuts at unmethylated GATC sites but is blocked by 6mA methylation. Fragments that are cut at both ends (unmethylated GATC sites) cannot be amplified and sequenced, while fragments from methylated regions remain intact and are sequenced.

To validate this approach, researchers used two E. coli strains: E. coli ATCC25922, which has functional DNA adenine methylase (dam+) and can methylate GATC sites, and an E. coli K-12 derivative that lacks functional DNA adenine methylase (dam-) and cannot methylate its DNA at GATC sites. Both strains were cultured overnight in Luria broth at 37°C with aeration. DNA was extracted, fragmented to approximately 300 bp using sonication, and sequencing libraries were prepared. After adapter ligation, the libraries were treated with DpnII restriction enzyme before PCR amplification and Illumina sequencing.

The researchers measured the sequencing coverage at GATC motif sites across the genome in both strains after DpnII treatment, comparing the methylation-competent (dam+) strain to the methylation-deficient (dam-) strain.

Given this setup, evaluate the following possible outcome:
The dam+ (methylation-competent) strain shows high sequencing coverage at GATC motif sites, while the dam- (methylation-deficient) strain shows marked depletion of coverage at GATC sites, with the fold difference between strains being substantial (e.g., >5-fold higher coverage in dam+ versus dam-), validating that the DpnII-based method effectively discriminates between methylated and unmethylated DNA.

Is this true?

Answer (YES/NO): YES